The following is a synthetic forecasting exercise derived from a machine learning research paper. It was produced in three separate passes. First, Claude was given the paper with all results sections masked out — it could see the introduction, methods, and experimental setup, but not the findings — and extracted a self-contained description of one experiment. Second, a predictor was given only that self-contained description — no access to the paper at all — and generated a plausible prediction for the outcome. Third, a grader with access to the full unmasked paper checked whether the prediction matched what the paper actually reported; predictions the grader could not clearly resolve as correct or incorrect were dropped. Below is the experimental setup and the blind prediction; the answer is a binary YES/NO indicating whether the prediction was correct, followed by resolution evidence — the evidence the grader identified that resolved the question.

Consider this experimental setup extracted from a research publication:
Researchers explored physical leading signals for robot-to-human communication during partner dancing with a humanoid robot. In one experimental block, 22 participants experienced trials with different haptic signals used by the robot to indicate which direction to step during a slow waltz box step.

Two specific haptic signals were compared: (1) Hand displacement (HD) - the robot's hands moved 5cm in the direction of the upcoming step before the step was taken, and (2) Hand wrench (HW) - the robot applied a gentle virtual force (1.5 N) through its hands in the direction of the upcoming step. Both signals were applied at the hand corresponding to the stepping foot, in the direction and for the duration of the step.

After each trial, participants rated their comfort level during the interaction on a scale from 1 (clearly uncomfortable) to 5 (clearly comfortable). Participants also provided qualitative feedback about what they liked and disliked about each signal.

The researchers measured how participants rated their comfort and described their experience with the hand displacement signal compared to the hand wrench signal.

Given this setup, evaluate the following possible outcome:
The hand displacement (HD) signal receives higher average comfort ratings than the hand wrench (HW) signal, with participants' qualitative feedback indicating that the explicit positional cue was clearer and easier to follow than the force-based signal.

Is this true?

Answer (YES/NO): NO